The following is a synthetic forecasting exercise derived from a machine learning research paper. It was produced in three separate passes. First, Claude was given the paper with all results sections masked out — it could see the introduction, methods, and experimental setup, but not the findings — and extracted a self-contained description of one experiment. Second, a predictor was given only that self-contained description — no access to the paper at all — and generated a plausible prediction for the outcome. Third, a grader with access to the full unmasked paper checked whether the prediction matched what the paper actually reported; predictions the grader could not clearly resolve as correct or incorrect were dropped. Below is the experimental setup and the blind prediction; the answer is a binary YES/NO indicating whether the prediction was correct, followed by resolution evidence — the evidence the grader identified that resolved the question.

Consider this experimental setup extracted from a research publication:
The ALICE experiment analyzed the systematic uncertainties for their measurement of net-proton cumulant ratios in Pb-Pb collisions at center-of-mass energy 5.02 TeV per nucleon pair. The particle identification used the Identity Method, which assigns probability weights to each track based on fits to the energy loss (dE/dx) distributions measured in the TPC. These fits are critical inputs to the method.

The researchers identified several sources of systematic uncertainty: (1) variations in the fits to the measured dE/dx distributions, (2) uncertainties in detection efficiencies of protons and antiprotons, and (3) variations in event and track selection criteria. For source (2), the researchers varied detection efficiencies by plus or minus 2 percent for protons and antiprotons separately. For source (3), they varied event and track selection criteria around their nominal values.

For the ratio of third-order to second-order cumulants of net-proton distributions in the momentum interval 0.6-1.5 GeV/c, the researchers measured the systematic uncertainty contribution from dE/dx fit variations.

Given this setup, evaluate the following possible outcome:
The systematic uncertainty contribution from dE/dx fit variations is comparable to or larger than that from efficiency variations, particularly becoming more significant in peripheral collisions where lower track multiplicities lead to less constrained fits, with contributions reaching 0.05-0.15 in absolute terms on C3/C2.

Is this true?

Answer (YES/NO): NO